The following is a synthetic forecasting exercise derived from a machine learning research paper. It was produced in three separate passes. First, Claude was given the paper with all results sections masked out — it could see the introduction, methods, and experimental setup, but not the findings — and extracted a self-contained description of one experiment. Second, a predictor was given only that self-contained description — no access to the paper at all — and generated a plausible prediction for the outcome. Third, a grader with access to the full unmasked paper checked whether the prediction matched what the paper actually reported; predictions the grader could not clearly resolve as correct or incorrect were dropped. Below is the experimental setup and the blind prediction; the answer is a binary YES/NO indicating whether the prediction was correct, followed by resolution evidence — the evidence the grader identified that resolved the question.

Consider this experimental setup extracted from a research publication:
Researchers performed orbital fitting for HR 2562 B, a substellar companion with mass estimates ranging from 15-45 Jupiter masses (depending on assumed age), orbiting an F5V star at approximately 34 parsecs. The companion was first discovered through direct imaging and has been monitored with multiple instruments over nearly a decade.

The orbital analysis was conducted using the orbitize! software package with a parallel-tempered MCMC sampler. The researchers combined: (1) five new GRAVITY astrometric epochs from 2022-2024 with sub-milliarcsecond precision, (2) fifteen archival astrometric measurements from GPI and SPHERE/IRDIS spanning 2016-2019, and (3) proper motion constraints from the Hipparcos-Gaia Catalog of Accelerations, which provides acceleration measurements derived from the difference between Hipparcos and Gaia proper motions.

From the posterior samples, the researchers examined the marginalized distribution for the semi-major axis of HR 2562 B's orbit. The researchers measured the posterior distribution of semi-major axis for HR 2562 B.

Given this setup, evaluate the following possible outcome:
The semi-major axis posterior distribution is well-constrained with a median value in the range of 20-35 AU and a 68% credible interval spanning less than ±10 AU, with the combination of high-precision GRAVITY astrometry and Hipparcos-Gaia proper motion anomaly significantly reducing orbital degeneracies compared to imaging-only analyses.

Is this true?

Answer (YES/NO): YES